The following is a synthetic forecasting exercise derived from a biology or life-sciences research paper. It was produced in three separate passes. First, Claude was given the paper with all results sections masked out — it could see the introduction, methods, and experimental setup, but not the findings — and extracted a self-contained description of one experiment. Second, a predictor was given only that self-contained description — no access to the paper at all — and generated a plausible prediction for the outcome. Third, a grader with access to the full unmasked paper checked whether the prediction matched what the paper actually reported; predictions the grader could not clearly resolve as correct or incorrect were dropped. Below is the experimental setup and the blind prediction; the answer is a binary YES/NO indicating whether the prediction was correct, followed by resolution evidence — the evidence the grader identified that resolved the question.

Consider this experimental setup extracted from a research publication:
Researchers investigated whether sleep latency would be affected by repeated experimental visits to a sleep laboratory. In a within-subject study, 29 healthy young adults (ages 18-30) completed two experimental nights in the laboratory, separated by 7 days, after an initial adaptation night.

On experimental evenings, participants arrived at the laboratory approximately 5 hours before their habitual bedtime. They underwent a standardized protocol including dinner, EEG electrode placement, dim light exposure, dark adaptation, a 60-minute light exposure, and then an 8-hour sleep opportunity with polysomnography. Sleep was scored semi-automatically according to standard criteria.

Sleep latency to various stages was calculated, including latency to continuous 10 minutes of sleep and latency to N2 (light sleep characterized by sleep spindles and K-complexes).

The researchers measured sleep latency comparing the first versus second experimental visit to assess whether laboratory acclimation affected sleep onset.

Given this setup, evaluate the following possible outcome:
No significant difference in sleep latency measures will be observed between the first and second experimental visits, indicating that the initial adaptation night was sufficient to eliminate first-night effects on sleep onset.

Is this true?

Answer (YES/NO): NO